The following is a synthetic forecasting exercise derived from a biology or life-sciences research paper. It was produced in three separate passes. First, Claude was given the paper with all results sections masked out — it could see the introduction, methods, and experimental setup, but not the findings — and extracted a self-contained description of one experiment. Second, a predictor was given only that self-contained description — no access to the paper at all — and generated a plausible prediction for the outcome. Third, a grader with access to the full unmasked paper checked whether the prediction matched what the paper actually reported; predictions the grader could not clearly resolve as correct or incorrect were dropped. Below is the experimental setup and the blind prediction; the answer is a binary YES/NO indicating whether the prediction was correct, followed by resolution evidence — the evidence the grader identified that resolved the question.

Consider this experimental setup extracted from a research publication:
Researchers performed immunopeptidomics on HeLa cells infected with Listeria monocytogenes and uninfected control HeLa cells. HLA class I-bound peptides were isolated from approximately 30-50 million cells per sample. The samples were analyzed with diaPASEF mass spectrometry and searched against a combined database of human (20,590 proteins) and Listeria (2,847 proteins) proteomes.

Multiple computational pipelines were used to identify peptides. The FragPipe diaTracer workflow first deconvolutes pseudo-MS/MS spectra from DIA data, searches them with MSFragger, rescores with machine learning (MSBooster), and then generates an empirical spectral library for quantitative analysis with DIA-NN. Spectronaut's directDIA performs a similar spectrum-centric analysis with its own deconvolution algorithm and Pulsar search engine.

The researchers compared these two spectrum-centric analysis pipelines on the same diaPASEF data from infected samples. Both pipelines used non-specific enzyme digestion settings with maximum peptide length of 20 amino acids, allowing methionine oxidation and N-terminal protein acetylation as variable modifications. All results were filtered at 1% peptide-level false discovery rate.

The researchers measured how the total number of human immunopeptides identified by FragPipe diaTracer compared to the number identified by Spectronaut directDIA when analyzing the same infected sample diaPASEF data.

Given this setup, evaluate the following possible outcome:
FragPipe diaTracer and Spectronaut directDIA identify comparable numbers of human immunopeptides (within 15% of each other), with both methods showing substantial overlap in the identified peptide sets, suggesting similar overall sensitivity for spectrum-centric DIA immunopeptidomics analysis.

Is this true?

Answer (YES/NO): YES